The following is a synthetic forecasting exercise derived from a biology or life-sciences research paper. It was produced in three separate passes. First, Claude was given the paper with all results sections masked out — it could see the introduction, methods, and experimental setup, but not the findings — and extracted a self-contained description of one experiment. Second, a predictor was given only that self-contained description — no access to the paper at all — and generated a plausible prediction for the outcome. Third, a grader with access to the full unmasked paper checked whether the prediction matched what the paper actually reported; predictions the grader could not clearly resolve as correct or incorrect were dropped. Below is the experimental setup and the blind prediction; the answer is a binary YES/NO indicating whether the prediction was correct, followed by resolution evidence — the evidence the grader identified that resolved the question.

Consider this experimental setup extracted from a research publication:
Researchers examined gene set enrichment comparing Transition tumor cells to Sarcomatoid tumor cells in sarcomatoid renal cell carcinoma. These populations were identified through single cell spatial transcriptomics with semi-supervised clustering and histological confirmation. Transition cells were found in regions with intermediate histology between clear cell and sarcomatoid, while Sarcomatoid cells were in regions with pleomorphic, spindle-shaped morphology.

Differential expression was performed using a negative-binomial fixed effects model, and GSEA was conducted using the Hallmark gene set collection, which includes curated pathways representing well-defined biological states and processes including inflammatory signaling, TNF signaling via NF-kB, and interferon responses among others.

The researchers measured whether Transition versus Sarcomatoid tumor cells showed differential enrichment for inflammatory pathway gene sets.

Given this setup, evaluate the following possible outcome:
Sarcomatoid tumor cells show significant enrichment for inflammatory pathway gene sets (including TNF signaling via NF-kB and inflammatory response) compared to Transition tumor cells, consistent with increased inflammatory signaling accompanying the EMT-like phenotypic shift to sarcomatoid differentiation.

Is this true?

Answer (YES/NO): NO